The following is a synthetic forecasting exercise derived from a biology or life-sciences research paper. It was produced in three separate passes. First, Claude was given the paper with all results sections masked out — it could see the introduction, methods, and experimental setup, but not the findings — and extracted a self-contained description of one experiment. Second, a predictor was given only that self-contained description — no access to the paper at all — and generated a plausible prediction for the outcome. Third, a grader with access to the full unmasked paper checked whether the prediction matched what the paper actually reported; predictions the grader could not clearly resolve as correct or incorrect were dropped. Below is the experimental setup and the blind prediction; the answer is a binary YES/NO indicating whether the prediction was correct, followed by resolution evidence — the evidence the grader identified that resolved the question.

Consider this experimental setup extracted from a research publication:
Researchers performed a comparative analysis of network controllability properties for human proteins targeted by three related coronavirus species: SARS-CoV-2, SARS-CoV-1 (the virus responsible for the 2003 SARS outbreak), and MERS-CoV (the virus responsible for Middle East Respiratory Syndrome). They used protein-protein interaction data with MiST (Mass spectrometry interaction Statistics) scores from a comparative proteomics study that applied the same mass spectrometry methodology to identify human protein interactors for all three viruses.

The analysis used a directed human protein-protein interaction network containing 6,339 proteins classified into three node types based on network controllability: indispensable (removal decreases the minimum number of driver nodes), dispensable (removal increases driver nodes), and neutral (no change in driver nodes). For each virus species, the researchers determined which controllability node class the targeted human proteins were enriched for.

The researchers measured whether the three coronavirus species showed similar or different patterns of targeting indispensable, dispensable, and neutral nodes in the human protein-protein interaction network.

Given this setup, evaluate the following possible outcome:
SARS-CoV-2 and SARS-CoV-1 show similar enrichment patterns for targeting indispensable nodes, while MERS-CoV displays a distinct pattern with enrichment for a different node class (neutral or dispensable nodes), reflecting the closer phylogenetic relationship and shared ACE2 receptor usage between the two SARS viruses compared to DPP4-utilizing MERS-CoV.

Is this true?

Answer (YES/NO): NO